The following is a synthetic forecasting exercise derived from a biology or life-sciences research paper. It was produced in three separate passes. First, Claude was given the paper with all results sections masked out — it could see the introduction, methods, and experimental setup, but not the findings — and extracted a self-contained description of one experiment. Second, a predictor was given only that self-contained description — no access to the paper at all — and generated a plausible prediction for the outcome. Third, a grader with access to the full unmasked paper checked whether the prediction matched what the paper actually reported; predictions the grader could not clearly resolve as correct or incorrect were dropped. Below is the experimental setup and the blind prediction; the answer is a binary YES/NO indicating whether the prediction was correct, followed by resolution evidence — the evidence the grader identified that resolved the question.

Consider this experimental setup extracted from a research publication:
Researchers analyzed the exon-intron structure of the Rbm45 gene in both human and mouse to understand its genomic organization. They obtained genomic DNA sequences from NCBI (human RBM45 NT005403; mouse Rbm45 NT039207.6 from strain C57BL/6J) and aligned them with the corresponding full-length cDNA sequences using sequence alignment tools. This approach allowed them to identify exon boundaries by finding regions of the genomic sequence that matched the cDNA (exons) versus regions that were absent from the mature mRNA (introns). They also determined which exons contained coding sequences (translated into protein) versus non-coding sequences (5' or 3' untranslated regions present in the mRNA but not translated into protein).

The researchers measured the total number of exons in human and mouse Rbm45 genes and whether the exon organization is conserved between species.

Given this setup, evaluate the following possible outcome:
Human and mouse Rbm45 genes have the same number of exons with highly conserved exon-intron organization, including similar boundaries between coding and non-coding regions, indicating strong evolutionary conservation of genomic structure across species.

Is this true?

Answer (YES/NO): YES